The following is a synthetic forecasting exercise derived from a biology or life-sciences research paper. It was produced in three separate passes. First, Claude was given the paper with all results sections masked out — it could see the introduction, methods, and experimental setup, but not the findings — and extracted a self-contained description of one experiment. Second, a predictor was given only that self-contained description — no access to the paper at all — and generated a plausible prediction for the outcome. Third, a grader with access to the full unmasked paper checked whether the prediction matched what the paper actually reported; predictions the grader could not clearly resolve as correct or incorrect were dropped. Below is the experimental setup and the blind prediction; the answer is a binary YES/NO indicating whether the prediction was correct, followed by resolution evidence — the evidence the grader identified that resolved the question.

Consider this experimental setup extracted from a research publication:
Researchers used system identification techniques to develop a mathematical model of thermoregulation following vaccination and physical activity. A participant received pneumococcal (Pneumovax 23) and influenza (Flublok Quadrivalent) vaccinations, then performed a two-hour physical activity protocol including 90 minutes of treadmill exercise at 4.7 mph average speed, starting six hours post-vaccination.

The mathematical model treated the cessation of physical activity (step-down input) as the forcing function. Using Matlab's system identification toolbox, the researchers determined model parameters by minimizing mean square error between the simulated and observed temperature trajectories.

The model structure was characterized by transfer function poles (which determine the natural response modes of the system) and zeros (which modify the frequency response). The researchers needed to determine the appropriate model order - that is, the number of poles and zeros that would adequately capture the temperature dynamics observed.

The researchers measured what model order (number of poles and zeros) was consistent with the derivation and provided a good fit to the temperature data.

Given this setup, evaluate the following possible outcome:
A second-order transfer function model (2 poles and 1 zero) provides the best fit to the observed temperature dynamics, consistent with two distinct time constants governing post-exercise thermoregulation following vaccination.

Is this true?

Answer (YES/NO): NO